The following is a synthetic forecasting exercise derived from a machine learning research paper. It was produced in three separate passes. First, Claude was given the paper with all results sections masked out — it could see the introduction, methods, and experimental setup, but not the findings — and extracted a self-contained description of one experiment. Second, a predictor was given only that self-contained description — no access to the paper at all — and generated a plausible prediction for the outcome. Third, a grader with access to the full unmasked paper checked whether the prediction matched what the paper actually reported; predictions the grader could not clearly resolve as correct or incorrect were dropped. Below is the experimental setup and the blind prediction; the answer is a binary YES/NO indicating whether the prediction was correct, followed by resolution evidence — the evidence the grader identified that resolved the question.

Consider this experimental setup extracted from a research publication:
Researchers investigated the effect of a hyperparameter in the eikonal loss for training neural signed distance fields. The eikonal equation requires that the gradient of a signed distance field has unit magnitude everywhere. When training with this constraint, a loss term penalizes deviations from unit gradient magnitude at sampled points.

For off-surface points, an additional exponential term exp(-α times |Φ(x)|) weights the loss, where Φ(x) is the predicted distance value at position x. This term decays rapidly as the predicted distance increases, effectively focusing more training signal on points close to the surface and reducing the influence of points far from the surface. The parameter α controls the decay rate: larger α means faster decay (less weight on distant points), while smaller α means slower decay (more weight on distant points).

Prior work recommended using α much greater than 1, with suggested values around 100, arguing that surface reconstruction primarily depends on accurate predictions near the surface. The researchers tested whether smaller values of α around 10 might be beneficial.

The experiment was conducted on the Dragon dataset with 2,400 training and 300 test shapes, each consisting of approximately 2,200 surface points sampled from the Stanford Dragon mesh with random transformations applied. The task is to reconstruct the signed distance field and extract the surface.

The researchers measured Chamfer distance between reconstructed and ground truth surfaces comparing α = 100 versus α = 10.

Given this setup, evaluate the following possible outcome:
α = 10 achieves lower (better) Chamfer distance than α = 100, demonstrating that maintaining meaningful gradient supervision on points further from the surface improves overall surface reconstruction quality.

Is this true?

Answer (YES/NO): YES